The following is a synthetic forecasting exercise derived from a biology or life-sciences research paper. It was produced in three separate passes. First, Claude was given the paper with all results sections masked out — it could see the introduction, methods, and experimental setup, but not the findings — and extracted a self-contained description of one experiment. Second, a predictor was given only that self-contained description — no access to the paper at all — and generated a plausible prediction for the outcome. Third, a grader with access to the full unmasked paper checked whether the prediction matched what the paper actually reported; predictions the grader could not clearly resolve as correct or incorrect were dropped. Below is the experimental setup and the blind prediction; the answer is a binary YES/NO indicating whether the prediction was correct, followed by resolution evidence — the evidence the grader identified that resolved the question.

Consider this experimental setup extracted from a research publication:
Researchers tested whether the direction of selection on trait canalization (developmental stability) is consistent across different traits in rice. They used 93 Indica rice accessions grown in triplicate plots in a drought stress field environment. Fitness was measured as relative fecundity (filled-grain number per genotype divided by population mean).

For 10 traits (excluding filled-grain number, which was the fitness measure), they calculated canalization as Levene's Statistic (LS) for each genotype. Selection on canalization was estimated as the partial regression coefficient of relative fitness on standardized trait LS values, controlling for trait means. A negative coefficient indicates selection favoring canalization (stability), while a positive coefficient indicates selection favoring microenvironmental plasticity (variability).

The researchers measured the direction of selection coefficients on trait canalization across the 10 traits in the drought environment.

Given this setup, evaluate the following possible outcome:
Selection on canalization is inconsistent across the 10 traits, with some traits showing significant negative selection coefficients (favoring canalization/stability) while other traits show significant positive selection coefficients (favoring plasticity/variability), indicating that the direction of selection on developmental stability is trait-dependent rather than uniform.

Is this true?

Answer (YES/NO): NO